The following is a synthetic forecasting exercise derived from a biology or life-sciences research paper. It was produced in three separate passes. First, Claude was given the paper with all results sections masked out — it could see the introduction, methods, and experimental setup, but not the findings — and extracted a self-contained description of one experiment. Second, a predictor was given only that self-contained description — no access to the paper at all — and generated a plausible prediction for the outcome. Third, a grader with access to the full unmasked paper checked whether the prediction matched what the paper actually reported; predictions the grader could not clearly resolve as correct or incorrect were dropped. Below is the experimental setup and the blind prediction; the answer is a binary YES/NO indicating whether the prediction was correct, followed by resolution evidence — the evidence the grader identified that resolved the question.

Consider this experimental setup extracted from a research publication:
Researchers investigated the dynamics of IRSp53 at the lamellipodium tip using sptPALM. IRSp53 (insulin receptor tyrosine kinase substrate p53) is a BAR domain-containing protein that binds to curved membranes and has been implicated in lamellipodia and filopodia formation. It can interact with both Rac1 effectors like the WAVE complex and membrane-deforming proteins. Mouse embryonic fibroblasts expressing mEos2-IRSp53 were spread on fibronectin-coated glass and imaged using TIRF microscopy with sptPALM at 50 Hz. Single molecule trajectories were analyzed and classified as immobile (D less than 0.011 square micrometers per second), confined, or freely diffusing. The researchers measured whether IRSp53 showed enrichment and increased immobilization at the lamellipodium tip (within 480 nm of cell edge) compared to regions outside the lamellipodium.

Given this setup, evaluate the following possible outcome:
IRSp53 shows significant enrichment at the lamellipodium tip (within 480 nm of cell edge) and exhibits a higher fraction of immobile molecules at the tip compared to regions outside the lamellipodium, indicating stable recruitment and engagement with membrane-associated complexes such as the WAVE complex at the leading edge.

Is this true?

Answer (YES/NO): YES